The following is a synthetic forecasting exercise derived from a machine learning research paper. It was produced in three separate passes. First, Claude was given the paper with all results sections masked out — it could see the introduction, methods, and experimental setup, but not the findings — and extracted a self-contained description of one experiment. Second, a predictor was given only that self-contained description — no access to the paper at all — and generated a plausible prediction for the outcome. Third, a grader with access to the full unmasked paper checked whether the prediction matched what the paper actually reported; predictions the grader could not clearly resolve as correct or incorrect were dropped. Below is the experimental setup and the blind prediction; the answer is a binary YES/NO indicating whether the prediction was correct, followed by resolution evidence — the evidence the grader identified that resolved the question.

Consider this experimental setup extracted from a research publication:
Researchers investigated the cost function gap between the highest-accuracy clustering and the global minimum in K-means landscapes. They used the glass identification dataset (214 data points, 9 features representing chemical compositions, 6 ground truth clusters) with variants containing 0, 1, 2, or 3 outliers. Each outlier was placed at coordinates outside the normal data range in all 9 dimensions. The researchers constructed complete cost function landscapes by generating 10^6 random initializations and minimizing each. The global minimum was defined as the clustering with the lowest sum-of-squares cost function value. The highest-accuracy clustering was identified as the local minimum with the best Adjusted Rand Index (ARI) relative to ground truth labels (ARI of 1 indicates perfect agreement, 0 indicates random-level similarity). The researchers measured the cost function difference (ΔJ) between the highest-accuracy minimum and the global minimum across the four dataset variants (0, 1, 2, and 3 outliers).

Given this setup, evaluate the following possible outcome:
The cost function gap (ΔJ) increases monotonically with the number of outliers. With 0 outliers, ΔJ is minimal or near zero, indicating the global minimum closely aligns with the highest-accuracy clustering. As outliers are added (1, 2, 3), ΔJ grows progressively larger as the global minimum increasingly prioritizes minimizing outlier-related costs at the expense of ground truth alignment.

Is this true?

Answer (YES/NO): NO